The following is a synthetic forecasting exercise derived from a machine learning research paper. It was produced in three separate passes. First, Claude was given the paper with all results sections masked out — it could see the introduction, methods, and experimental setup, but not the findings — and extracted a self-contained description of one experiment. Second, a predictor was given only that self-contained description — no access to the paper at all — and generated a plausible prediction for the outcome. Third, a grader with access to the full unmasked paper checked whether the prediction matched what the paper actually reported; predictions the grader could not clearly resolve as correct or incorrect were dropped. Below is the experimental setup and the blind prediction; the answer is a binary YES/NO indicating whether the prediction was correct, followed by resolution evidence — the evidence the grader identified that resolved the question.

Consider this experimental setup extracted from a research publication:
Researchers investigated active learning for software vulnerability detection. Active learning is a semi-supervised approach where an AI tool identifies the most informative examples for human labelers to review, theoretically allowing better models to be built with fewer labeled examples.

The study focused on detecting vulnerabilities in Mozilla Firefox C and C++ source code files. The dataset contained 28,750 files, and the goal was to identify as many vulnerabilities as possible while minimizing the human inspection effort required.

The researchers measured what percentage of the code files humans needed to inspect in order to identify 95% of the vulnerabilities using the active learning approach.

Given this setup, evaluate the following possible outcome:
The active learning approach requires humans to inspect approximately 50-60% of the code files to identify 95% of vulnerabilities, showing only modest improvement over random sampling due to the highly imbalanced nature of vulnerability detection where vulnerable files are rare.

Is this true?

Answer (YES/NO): NO